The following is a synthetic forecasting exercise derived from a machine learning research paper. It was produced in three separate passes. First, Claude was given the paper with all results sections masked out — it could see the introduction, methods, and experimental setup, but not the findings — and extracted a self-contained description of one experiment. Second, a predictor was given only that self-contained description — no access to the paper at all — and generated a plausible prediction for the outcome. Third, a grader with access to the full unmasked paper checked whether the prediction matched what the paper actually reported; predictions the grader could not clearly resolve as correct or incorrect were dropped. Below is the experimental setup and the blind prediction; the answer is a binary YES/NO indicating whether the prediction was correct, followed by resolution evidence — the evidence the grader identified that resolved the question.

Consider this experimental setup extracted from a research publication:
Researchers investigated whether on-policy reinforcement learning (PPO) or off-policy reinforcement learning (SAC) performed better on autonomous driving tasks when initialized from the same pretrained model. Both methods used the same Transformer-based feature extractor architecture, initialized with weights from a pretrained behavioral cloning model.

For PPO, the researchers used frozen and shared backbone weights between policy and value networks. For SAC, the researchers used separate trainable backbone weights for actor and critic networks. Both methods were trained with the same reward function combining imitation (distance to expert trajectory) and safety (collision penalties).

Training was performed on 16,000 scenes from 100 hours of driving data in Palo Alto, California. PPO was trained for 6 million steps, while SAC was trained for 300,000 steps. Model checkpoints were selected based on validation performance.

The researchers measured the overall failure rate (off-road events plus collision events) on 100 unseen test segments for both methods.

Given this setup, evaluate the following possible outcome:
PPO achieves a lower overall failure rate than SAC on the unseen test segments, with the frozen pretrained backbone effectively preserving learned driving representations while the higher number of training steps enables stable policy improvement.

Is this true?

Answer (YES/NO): NO